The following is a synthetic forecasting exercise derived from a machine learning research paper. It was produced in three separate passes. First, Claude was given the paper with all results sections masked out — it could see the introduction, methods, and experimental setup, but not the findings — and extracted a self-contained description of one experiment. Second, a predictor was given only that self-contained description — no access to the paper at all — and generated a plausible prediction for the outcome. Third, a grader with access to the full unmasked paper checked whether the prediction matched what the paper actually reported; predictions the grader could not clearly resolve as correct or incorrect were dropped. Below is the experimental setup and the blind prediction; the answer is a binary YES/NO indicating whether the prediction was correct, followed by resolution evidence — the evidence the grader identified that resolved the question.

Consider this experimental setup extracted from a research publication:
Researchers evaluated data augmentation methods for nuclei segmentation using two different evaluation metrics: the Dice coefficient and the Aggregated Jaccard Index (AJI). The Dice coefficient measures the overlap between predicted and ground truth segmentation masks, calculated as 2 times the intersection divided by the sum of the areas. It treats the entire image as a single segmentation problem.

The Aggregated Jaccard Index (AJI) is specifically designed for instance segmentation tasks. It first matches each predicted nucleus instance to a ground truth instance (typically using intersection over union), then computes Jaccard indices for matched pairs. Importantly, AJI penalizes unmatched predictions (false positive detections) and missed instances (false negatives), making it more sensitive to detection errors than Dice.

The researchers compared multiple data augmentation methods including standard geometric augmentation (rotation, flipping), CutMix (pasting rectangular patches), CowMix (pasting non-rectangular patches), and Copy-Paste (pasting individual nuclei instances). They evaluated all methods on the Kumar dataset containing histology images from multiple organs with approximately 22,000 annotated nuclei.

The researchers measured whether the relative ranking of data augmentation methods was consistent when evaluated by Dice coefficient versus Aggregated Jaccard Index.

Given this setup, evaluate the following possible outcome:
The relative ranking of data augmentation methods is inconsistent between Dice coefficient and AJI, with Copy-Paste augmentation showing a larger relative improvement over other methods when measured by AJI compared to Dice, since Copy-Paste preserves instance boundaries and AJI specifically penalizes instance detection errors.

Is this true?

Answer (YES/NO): YES